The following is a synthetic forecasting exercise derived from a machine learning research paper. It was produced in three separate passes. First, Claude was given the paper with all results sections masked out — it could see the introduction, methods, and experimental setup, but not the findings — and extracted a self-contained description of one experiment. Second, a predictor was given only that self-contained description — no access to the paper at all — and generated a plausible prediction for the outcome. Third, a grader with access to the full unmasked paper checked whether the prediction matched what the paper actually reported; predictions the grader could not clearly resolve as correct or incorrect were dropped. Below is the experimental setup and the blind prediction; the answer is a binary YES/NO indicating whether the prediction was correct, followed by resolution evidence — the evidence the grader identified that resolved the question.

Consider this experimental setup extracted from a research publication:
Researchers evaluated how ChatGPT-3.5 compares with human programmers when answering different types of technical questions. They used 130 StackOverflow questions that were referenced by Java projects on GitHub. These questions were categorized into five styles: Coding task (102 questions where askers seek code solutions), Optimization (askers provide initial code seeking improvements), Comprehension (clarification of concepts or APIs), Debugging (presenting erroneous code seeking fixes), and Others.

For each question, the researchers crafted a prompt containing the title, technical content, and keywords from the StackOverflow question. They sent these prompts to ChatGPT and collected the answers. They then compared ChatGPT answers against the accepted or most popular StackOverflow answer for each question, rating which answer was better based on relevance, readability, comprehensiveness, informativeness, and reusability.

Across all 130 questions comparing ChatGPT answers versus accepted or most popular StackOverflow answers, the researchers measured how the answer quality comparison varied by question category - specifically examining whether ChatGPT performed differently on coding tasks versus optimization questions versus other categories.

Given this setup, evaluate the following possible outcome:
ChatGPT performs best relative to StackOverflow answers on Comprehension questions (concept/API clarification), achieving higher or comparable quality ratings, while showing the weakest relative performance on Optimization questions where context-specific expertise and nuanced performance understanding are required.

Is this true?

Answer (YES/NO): NO